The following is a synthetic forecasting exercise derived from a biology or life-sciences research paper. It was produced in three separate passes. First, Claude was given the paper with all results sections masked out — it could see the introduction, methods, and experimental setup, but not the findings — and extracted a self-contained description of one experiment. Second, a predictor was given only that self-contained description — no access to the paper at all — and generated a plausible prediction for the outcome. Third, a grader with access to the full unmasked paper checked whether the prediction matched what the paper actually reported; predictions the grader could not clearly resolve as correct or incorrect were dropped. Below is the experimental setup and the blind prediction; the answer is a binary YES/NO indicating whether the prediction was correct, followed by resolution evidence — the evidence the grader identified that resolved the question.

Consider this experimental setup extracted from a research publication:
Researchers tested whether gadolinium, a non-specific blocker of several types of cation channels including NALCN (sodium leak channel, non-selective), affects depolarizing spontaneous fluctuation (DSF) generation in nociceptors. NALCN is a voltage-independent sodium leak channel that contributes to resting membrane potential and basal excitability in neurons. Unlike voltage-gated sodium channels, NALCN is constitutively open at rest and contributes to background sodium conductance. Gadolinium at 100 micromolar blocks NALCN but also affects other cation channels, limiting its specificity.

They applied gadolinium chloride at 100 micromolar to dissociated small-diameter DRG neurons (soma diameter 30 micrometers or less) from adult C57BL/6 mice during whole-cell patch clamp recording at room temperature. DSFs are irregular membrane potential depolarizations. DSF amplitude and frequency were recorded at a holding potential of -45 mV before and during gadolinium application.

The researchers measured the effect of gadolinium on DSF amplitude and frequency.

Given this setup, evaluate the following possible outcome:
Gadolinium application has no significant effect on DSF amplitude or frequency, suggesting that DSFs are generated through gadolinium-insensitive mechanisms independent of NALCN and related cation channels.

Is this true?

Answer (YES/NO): NO